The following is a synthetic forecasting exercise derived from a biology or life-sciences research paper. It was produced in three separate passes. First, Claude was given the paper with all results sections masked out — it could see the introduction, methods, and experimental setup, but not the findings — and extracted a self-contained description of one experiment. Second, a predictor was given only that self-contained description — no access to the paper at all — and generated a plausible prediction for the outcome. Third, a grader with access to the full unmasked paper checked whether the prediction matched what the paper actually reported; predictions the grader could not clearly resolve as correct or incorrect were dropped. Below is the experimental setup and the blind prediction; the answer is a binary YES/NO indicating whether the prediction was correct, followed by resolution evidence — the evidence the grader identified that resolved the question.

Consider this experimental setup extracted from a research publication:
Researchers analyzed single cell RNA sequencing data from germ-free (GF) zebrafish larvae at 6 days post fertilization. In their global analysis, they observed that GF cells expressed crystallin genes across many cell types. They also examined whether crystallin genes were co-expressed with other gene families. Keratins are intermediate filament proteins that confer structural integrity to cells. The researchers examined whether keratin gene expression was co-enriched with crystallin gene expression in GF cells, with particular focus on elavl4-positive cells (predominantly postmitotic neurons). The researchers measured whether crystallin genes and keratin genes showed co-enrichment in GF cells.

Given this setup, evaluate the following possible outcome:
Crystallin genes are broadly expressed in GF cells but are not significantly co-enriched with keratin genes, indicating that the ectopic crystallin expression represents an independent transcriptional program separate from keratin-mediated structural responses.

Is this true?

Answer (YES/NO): NO